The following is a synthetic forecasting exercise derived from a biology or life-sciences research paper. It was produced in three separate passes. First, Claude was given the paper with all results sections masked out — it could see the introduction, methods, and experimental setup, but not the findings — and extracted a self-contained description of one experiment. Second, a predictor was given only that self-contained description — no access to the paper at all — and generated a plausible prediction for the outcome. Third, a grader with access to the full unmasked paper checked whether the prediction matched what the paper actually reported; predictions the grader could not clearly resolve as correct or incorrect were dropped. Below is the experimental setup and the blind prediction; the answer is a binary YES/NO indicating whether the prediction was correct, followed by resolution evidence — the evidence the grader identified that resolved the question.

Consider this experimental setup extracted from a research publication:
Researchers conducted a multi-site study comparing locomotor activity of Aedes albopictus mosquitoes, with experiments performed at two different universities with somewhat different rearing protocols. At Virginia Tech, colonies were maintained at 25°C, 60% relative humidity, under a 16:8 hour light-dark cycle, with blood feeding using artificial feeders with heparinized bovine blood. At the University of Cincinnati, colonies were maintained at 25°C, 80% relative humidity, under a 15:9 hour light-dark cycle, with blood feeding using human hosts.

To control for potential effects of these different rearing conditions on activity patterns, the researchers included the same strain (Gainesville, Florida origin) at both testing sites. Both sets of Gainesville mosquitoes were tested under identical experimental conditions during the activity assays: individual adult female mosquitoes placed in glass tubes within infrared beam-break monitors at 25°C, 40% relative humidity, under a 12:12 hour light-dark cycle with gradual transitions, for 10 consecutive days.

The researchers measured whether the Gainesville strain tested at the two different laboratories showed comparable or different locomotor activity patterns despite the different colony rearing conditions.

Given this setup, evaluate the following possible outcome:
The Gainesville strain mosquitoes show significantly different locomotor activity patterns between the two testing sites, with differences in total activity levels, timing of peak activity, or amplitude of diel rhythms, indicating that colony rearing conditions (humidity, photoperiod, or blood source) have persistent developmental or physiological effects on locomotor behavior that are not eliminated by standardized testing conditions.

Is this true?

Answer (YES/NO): NO